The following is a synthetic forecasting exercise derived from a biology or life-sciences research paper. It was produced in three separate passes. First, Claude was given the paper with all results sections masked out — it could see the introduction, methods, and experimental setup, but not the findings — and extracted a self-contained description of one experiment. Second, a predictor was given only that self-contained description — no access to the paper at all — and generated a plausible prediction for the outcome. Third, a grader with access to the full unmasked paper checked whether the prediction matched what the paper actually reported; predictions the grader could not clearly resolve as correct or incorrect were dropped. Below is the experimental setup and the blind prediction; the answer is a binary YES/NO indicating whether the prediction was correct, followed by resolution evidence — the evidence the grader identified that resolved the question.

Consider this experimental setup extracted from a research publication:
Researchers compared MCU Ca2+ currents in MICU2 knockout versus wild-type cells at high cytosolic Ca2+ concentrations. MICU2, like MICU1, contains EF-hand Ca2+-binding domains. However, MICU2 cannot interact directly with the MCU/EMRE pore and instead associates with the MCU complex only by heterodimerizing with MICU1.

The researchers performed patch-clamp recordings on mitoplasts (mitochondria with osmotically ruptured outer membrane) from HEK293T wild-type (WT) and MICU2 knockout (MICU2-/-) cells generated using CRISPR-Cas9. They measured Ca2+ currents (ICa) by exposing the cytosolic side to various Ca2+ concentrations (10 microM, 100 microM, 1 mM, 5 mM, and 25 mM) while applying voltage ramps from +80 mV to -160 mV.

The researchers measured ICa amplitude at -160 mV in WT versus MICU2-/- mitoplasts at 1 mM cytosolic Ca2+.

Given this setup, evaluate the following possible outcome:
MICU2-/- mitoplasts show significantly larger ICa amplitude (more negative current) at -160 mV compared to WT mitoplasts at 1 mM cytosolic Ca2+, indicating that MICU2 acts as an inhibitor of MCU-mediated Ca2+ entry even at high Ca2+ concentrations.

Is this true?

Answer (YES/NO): NO